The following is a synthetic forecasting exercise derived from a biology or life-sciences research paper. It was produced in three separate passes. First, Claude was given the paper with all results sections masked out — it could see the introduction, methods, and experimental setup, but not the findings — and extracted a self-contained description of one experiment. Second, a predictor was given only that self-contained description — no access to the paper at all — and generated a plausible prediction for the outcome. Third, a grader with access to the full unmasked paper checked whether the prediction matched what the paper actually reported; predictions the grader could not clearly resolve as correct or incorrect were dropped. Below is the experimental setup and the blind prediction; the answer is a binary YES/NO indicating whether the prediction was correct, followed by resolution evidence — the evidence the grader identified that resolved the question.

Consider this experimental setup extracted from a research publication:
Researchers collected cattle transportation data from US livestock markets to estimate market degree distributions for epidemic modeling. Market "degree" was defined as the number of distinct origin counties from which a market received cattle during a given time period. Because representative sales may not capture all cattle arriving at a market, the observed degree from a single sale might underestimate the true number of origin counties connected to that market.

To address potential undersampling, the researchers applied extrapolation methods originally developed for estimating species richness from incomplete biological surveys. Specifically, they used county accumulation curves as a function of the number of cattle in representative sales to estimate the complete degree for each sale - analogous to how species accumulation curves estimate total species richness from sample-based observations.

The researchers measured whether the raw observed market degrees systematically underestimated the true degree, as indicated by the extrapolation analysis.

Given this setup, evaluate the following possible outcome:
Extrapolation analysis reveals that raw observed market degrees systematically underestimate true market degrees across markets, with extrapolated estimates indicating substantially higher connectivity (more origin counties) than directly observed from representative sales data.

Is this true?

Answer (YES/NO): NO